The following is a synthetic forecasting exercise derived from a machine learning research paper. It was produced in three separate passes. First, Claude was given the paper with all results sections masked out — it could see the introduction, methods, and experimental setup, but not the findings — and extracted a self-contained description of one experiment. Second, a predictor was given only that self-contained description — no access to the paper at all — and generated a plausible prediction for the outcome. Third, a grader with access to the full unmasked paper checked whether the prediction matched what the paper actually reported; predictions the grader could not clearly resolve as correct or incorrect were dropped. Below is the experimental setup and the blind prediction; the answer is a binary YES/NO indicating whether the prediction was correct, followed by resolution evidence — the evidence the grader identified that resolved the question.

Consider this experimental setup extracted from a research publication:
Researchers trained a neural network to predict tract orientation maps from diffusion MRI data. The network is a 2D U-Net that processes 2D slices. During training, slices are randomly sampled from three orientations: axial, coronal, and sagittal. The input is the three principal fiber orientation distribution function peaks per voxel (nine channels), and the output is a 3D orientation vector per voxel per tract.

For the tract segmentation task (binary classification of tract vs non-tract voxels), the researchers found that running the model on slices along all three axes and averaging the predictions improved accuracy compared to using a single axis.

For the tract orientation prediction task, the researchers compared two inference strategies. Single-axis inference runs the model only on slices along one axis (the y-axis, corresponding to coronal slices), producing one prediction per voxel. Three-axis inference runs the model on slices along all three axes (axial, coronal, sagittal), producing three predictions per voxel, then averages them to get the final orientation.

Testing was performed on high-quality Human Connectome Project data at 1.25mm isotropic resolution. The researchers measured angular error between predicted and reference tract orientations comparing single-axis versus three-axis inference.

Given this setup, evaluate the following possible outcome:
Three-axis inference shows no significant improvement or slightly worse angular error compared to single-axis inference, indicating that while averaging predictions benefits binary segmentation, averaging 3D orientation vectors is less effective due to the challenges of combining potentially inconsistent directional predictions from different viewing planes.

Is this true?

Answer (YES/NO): YES